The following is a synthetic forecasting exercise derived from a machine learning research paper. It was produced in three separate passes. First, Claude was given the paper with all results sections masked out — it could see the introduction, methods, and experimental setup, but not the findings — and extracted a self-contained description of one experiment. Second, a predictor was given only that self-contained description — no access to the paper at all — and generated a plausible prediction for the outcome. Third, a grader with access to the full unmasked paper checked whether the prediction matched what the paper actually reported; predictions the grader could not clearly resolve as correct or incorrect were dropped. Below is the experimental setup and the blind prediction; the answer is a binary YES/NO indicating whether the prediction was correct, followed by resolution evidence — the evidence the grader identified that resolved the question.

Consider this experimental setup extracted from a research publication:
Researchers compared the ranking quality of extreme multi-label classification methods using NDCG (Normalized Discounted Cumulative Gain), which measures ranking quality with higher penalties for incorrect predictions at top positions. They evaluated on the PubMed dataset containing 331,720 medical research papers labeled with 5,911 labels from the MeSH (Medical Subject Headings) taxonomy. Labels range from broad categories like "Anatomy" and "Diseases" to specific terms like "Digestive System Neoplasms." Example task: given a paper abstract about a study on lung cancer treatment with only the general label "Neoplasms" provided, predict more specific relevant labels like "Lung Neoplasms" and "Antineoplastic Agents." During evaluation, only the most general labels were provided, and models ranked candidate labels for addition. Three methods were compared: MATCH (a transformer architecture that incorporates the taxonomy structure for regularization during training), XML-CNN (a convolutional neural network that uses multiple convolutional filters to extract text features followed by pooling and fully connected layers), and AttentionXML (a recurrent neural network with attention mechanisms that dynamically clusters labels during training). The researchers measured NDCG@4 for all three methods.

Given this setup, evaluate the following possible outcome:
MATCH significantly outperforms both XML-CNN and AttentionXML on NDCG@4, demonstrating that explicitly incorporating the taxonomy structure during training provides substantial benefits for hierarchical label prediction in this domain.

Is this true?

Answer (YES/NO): NO